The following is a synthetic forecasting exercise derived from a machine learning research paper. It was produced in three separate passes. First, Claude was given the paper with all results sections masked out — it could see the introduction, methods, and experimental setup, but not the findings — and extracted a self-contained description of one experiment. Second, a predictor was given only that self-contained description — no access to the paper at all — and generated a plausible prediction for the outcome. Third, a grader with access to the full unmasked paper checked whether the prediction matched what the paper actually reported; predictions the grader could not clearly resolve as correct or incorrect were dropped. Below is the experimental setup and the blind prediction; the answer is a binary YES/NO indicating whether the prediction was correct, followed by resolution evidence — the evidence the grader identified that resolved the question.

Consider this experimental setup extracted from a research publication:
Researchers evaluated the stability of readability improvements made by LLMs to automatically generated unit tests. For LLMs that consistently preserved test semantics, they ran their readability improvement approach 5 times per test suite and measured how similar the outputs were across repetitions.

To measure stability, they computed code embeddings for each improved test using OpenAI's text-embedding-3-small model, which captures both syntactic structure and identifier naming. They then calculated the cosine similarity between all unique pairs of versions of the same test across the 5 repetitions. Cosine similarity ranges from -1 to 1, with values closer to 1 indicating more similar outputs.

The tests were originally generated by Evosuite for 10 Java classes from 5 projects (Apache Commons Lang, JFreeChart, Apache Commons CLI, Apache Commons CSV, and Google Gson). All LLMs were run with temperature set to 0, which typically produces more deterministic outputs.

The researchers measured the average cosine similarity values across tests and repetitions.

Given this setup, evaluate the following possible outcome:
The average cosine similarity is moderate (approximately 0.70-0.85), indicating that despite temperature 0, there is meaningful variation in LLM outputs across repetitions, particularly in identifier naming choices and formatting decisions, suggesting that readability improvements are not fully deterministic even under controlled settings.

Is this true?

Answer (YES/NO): NO